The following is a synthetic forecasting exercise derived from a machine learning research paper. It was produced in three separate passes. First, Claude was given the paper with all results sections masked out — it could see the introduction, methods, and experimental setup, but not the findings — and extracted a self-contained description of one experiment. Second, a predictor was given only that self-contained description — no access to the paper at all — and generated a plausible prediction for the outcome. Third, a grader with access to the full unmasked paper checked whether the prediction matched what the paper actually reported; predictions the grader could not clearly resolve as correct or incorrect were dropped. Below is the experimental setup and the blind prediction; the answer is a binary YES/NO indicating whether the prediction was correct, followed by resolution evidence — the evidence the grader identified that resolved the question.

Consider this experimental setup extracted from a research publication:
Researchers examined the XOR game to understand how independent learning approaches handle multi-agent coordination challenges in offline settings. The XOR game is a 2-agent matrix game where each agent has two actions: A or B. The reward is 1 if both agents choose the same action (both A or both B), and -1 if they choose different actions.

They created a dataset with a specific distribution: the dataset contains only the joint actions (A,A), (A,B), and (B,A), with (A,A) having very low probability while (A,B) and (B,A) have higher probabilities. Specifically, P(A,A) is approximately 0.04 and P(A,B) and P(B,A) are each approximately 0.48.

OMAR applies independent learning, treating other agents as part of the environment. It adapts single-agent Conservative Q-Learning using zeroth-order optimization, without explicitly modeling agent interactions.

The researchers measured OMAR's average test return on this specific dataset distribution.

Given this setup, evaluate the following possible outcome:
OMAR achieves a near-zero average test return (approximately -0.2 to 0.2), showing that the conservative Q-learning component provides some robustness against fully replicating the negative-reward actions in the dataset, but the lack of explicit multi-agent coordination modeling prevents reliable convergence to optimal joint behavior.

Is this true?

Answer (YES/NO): NO